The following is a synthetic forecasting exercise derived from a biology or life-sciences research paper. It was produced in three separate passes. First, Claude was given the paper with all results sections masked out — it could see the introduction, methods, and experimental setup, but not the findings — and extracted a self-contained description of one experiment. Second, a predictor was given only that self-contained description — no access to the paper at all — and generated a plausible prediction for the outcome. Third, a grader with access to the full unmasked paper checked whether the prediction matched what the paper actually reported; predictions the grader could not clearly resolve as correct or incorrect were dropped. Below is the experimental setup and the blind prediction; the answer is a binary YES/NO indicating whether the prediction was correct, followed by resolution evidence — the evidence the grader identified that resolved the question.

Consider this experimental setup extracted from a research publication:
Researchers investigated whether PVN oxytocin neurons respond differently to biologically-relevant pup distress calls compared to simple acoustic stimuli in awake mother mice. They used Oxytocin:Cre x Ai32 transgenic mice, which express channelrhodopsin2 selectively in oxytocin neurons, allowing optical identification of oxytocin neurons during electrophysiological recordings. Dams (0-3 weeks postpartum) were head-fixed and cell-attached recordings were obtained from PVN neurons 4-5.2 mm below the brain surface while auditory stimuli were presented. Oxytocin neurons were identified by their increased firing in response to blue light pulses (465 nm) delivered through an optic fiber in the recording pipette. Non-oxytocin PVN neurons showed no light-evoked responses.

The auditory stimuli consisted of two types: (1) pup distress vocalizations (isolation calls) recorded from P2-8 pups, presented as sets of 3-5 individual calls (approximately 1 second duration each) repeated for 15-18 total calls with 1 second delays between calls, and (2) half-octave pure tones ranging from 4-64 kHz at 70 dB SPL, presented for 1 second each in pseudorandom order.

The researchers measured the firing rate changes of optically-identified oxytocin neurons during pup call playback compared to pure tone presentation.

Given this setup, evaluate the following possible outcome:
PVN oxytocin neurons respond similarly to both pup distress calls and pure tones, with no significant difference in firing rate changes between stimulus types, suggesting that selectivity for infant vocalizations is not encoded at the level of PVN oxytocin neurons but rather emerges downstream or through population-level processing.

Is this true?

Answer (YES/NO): NO